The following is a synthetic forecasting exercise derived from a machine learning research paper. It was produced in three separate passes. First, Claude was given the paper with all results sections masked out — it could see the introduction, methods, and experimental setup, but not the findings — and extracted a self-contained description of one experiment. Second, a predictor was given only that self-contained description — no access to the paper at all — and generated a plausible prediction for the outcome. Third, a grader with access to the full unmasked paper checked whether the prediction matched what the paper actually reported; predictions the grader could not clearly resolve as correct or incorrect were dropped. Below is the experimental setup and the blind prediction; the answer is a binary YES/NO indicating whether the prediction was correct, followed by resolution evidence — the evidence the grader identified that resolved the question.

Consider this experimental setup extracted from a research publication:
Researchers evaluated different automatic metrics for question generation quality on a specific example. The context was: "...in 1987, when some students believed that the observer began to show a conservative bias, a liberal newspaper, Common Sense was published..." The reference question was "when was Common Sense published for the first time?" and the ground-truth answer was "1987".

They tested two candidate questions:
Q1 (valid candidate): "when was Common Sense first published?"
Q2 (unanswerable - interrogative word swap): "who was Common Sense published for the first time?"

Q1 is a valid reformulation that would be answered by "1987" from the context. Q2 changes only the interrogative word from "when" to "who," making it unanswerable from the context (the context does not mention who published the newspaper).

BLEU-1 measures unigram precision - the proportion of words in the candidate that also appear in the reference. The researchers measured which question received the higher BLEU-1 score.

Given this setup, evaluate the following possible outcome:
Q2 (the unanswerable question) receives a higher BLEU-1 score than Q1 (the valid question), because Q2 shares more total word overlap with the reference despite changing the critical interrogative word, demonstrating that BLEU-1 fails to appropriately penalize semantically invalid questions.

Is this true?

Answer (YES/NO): YES